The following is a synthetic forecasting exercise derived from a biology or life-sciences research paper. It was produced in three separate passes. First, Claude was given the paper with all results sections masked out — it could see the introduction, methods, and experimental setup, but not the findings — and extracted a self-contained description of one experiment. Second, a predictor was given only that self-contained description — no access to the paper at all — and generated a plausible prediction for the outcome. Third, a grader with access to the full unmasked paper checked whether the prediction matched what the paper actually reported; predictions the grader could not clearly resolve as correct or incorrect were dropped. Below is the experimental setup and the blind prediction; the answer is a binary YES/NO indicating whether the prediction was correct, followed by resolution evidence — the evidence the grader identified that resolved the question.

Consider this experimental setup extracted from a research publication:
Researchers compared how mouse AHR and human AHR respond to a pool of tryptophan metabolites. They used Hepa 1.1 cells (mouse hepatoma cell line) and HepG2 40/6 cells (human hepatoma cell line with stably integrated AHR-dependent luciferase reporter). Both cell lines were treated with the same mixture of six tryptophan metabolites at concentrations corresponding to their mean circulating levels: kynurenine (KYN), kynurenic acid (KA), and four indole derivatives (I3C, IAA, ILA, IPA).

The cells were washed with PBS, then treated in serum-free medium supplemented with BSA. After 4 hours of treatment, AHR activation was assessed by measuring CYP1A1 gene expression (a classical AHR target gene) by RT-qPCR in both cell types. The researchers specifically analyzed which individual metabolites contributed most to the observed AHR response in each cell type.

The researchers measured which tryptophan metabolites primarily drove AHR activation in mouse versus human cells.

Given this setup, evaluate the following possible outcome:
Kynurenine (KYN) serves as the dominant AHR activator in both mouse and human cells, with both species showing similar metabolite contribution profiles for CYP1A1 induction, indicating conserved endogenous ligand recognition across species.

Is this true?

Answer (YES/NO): NO